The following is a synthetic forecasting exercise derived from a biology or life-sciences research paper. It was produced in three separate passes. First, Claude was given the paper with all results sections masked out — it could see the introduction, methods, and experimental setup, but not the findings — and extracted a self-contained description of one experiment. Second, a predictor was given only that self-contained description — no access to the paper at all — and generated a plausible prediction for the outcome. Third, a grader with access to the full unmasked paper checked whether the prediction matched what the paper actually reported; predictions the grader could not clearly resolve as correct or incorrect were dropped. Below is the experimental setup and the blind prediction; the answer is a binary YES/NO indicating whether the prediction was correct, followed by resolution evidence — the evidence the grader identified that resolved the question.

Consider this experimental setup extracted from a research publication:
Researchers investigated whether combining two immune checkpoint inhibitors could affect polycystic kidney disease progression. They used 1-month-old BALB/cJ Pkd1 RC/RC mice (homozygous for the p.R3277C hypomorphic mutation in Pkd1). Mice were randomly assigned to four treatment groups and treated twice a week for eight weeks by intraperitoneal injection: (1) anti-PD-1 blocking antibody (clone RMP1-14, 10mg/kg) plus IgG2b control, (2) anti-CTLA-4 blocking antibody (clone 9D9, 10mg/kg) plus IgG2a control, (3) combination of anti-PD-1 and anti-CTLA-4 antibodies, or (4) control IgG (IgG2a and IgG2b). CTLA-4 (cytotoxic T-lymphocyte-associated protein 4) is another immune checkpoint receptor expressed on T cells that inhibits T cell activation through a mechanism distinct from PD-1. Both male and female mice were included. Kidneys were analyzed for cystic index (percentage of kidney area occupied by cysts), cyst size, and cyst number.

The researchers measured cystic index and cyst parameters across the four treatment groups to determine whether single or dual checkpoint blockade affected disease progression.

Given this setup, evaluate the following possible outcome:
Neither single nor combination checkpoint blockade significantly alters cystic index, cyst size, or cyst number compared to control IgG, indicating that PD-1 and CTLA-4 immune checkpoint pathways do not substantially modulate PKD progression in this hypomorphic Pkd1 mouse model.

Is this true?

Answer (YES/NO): NO